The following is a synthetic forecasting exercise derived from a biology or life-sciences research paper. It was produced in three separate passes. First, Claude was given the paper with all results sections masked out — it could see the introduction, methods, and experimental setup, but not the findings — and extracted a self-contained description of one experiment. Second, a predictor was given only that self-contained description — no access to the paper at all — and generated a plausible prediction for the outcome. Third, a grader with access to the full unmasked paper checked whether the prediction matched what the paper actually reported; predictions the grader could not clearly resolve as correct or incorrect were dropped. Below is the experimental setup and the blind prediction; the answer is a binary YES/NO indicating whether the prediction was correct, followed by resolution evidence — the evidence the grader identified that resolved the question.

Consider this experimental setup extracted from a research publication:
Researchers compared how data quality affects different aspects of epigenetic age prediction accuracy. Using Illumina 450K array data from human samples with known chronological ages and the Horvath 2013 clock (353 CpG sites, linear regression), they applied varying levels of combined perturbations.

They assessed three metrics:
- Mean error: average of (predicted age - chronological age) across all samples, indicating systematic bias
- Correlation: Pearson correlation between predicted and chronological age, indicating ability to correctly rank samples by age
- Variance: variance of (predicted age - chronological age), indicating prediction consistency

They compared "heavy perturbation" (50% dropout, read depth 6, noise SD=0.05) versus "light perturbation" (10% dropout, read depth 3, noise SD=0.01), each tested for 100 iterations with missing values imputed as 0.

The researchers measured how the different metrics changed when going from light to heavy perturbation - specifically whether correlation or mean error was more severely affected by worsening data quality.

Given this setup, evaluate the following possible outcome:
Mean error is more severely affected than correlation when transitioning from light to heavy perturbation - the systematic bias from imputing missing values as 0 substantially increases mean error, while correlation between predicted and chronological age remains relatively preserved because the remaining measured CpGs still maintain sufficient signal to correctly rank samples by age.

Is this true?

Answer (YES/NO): NO